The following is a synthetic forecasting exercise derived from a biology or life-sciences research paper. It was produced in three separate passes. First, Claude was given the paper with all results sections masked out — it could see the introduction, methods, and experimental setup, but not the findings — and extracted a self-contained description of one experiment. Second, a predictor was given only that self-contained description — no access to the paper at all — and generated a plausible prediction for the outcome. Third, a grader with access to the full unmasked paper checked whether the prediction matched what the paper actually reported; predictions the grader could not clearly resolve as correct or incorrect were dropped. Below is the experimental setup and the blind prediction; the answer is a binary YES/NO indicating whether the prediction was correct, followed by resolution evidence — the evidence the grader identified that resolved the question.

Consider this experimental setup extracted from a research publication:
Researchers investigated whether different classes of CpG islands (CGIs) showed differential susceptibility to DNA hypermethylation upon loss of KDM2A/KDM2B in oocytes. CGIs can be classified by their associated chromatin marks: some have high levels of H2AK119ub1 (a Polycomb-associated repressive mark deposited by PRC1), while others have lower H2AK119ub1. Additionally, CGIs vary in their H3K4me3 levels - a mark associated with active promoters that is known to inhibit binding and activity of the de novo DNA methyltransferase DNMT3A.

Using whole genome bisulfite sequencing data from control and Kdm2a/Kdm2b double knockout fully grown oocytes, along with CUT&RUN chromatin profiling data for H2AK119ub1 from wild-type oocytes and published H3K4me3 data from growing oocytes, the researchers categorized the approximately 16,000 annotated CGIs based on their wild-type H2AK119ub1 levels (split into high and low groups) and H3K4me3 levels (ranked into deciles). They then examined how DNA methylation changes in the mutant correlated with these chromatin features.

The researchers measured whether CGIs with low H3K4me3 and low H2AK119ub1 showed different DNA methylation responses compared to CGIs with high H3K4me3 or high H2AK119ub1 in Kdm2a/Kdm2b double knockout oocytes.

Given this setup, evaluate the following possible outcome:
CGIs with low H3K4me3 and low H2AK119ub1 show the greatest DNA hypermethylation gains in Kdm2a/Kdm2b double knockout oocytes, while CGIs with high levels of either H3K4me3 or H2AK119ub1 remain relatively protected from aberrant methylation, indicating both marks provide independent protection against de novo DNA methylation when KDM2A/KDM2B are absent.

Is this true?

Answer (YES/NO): NO